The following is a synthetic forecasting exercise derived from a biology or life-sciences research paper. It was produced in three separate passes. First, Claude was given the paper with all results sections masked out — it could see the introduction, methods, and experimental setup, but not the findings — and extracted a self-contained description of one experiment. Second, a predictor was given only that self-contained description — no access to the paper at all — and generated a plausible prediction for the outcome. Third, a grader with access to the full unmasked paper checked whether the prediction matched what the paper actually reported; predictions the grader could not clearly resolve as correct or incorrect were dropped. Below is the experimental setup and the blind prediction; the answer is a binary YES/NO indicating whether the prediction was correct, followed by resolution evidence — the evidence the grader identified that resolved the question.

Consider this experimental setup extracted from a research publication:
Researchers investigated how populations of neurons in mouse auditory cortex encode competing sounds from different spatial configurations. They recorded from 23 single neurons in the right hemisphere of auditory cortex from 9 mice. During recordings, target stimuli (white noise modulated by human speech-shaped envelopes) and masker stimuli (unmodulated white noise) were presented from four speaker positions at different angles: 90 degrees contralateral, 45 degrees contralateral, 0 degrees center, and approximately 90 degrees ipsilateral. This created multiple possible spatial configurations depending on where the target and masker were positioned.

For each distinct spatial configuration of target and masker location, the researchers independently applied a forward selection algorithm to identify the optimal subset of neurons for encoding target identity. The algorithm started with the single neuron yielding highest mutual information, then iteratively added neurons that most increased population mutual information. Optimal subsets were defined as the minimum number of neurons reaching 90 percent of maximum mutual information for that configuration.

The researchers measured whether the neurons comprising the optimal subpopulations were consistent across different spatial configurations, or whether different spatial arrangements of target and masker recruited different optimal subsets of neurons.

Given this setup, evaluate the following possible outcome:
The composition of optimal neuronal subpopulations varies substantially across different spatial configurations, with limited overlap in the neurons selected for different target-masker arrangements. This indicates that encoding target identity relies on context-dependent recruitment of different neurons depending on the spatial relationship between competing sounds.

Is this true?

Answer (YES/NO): YES